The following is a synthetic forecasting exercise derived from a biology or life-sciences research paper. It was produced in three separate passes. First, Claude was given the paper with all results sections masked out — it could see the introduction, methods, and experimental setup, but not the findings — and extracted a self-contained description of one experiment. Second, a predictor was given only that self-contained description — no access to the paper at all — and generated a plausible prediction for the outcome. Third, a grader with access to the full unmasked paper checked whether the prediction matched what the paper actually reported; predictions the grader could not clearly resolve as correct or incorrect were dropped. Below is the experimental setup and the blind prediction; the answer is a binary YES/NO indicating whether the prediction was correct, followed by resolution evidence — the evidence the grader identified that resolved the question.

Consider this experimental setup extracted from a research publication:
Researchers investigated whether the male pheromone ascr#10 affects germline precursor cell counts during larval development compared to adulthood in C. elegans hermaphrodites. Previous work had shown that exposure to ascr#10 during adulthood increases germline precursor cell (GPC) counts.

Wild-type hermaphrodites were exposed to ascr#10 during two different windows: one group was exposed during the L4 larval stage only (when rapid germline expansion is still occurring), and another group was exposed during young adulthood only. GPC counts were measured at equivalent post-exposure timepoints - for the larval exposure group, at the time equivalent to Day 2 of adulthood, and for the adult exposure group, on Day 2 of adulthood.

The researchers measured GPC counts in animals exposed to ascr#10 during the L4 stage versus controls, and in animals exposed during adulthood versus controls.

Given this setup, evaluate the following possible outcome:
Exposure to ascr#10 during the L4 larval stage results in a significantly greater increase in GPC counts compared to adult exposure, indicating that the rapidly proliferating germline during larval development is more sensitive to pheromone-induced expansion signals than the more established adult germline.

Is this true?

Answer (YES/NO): NO